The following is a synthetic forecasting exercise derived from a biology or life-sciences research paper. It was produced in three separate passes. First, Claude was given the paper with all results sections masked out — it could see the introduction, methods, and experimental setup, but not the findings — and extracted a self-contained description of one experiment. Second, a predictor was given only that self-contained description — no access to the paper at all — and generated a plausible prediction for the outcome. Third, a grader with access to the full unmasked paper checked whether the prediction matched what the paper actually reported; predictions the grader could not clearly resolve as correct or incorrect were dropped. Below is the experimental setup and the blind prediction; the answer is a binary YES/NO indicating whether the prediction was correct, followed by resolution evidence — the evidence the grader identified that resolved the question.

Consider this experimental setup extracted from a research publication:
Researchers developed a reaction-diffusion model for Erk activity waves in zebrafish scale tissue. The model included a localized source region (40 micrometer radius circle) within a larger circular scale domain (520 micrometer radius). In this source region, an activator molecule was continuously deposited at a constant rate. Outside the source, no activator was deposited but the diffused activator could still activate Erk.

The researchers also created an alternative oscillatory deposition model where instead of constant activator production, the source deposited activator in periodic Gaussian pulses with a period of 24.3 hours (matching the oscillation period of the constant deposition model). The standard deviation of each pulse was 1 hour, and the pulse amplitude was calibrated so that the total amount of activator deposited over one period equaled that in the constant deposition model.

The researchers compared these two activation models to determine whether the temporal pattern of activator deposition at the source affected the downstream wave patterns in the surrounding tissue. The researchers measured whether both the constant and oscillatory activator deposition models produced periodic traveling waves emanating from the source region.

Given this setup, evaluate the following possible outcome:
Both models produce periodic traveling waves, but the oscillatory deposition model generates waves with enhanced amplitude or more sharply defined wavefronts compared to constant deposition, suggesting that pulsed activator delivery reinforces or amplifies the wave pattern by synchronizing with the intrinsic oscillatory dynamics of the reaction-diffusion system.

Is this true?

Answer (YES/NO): NO